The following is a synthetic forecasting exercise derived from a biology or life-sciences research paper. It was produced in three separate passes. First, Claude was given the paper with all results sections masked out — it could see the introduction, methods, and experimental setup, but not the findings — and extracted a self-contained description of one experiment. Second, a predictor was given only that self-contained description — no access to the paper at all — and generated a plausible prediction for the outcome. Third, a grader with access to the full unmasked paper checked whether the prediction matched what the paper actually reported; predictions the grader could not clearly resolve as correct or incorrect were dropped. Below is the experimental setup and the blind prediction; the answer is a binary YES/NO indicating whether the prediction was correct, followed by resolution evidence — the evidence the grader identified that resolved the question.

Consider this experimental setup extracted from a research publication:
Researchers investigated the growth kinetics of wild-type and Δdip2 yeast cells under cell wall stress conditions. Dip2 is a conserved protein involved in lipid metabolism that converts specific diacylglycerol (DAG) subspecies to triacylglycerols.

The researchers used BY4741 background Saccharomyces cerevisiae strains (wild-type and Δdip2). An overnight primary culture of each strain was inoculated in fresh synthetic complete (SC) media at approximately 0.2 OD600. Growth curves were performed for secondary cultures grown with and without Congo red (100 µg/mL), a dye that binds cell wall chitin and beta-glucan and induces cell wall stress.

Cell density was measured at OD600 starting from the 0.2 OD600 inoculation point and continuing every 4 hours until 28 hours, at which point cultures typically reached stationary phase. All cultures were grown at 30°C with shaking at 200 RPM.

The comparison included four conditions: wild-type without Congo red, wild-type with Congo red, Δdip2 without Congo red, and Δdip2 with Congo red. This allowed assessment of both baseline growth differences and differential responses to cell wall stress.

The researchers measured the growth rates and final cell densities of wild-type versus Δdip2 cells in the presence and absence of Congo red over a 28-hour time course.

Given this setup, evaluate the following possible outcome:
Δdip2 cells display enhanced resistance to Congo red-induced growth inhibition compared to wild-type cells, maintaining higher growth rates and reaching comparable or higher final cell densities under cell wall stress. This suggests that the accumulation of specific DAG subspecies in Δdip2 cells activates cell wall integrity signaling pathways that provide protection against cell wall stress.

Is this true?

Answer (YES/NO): YES